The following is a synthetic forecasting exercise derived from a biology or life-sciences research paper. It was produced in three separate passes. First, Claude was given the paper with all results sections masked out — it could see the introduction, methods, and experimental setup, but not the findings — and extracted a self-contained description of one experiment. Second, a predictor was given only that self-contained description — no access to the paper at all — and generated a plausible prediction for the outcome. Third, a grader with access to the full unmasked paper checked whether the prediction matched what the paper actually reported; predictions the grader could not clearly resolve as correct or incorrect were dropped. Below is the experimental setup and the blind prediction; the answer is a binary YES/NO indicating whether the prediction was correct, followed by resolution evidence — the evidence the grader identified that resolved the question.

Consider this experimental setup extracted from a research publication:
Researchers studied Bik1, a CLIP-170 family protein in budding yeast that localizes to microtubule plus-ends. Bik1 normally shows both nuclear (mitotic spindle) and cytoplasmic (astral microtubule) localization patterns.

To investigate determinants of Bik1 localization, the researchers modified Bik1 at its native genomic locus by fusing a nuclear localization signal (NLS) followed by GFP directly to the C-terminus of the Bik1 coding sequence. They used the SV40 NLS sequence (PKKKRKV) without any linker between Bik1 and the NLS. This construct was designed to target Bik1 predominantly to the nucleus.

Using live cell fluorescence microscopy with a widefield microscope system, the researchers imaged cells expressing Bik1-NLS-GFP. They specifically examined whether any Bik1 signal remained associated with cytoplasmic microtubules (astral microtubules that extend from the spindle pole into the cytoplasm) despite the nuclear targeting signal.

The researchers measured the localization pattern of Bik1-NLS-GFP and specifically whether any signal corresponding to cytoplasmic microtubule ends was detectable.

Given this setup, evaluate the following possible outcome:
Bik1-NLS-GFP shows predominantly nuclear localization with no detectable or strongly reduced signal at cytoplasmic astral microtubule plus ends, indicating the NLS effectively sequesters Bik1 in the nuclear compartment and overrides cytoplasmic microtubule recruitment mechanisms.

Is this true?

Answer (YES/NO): NO